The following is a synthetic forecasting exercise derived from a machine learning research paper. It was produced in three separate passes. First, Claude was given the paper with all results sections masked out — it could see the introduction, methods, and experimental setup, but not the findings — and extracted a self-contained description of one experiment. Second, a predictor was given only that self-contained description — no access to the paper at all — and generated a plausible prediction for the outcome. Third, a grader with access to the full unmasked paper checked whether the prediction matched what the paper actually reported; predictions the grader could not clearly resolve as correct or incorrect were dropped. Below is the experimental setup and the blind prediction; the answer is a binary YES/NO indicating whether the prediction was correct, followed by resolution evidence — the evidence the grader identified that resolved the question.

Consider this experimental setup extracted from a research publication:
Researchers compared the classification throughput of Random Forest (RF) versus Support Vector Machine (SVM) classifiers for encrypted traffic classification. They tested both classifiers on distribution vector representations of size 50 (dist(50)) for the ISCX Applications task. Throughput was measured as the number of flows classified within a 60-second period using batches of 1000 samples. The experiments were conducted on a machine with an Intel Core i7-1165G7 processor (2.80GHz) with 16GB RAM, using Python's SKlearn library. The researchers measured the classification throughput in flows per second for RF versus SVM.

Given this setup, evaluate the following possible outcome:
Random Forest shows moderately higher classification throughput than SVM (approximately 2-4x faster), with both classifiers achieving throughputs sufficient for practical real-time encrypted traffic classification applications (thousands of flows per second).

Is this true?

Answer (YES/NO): NO